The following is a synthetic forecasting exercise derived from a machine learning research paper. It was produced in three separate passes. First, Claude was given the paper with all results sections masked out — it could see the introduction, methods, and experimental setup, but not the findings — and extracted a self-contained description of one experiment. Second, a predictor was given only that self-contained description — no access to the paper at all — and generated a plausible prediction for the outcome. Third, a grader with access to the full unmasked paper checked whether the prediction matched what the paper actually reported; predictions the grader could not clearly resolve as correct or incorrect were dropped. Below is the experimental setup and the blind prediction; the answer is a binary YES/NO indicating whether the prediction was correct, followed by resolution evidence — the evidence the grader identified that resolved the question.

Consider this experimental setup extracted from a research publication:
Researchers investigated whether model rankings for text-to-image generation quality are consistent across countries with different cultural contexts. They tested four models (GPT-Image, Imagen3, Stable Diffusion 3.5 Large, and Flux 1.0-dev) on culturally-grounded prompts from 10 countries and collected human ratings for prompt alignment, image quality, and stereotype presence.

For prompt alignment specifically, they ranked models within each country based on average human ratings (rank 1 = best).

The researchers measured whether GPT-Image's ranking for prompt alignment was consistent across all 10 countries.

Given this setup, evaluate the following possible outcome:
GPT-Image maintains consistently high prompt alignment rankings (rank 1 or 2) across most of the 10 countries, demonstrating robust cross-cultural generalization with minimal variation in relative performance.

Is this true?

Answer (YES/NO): YES